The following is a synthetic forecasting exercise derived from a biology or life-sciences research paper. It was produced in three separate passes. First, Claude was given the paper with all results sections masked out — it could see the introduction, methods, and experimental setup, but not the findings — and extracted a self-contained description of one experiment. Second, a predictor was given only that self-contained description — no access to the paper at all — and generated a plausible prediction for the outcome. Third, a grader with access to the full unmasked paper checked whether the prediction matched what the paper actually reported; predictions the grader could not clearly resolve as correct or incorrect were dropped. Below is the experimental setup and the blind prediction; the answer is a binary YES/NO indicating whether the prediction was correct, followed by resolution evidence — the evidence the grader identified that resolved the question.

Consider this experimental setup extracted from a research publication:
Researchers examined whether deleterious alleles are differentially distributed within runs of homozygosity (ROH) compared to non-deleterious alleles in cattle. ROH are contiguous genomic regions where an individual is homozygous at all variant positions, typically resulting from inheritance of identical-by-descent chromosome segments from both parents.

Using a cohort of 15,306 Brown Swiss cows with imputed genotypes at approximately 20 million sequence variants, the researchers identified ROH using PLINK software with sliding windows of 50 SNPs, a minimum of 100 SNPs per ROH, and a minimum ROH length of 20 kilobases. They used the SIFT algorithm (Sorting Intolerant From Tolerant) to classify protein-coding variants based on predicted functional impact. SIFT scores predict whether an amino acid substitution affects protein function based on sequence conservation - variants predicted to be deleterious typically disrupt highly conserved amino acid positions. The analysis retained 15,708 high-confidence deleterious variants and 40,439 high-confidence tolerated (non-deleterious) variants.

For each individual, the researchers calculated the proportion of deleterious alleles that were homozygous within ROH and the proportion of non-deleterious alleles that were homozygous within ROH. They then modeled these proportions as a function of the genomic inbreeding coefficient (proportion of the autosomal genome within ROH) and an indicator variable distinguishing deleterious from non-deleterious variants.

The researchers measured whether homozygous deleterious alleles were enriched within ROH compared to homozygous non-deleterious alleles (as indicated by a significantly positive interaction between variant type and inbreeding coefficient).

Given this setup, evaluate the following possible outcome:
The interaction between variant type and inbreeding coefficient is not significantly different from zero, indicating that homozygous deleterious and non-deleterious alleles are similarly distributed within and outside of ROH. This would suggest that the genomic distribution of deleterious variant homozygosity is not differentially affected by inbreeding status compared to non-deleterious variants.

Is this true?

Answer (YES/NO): NO